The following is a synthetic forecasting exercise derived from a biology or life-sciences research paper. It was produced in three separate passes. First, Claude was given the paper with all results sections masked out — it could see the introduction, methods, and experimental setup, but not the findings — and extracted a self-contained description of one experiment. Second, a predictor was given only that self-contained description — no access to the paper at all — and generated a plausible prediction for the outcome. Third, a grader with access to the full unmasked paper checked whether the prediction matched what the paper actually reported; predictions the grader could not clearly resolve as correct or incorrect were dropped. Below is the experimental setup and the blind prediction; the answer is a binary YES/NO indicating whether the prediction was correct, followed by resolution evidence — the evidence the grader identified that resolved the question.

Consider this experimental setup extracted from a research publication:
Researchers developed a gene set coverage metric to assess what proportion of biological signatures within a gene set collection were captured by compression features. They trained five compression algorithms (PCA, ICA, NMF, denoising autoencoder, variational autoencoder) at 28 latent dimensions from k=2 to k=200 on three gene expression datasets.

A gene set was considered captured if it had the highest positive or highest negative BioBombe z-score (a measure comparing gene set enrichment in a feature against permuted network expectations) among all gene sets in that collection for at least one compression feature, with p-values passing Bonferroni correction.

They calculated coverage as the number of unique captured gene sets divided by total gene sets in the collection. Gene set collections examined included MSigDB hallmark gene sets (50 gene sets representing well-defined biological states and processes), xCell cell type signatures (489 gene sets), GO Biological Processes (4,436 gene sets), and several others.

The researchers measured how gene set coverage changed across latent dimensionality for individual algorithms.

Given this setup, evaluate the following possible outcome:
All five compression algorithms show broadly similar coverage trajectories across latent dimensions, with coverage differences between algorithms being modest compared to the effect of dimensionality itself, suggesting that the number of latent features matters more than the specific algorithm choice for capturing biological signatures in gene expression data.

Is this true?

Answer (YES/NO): NO